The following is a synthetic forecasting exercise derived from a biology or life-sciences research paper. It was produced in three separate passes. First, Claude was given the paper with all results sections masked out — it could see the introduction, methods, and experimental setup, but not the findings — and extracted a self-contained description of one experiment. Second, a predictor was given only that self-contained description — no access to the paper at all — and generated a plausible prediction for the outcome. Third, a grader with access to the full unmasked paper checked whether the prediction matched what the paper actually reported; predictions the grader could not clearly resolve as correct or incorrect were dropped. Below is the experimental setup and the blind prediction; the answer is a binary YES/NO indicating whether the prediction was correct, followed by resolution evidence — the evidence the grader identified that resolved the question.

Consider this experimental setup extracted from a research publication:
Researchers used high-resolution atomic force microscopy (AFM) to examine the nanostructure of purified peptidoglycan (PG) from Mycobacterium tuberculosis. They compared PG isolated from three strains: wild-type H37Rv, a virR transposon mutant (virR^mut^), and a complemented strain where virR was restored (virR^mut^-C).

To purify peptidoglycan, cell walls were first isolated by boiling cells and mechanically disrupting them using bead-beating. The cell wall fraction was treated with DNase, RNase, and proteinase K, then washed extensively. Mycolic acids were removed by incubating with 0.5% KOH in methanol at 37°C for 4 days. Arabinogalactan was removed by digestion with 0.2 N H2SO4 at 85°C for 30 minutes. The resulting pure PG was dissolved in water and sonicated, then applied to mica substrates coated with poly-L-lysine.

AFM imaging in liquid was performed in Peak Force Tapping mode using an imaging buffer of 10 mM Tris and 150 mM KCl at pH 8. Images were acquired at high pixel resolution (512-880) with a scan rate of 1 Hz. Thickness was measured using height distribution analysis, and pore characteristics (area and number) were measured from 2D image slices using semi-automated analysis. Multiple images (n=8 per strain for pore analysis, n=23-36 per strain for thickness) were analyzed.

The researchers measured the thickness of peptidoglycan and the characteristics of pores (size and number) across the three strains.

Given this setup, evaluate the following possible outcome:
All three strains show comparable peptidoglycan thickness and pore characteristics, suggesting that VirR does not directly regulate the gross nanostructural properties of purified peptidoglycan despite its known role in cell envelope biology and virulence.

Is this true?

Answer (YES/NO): NO